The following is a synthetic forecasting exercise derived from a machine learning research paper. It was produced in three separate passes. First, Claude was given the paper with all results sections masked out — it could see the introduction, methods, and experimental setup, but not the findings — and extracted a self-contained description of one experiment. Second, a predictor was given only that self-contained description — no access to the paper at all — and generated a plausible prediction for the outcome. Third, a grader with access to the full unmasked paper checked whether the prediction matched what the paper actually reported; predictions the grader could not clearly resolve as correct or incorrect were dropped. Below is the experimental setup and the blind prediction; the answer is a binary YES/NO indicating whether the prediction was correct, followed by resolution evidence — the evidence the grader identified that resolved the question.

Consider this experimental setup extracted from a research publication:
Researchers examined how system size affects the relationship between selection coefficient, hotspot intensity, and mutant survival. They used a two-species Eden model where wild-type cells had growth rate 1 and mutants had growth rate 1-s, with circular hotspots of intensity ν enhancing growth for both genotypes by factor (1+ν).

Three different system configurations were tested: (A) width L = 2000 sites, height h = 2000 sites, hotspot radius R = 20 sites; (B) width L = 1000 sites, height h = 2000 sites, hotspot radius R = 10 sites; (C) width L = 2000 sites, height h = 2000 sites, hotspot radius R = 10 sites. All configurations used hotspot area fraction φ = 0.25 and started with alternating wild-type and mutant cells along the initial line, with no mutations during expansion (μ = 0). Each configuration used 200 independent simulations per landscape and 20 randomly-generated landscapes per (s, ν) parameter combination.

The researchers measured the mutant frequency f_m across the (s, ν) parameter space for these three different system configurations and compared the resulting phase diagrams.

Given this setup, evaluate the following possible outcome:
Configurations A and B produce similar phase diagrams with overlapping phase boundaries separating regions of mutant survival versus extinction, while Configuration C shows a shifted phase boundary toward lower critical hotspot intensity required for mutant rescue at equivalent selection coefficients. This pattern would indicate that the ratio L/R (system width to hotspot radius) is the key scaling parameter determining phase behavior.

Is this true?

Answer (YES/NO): NO